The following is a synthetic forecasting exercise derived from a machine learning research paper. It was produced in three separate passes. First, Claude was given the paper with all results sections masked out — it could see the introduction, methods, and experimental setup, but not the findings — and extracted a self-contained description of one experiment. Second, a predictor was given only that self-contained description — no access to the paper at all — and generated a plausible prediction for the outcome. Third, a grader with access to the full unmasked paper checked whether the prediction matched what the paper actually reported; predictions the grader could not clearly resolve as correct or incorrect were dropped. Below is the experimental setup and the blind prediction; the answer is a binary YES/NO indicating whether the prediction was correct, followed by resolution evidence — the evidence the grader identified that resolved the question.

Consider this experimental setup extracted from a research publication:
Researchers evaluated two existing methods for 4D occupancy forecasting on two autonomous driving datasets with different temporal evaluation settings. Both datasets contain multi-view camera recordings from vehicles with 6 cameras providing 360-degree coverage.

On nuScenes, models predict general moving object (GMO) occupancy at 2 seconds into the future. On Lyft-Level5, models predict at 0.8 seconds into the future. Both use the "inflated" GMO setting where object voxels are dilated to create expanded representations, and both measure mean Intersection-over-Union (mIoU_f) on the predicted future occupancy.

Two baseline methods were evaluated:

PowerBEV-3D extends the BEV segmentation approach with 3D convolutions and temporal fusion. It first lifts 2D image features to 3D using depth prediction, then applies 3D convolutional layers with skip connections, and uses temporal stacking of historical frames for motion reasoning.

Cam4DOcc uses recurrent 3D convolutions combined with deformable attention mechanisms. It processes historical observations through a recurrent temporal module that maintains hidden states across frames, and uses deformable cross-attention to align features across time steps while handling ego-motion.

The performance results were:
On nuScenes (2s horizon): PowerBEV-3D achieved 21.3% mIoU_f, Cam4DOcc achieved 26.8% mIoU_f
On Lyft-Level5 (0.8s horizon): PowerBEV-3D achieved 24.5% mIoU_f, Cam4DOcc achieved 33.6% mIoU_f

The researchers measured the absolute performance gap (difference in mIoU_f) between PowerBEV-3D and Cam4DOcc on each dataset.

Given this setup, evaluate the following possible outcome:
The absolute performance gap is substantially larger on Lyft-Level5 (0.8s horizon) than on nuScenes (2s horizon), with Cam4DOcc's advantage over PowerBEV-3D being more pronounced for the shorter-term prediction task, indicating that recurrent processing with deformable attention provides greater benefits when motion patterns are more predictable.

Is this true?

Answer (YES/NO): YES